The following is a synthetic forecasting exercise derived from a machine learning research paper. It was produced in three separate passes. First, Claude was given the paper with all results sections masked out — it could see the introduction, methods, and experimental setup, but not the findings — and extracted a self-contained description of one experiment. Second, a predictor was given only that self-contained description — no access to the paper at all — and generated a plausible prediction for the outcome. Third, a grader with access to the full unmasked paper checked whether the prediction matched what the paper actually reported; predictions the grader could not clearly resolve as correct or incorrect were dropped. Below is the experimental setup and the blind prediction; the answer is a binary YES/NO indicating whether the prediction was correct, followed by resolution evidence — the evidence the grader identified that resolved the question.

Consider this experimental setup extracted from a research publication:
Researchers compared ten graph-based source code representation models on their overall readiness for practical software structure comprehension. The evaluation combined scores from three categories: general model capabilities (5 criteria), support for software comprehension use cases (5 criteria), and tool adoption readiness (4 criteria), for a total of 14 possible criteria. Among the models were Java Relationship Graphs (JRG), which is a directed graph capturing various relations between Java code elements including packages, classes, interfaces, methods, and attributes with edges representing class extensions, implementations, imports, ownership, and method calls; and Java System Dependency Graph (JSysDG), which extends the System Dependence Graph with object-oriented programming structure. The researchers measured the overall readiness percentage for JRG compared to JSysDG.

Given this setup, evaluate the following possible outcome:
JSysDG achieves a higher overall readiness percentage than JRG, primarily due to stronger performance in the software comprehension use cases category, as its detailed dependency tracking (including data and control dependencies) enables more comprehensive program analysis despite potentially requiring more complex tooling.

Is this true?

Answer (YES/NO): NO